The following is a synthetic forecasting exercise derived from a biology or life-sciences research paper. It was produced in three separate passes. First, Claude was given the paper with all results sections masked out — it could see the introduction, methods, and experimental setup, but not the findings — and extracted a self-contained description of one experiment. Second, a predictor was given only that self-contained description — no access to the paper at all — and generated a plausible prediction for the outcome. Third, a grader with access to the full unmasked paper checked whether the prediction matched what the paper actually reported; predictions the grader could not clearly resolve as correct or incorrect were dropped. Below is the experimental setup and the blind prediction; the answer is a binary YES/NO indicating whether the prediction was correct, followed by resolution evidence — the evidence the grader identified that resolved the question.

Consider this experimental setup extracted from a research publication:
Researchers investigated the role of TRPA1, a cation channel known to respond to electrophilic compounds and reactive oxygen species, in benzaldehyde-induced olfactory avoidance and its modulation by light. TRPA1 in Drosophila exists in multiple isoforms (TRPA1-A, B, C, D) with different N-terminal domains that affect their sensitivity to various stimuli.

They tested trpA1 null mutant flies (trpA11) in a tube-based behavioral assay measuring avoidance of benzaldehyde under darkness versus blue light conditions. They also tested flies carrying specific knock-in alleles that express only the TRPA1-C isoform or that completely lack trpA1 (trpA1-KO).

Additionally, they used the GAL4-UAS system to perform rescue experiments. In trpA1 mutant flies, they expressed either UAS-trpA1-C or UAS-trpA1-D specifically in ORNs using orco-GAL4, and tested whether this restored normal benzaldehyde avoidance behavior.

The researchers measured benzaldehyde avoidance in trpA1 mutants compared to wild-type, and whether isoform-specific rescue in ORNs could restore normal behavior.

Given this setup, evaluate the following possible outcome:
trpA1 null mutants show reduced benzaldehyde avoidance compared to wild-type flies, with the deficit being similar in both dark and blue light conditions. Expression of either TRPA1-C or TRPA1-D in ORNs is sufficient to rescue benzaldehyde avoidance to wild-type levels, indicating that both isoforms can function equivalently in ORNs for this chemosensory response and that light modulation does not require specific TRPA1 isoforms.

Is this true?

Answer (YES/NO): NO